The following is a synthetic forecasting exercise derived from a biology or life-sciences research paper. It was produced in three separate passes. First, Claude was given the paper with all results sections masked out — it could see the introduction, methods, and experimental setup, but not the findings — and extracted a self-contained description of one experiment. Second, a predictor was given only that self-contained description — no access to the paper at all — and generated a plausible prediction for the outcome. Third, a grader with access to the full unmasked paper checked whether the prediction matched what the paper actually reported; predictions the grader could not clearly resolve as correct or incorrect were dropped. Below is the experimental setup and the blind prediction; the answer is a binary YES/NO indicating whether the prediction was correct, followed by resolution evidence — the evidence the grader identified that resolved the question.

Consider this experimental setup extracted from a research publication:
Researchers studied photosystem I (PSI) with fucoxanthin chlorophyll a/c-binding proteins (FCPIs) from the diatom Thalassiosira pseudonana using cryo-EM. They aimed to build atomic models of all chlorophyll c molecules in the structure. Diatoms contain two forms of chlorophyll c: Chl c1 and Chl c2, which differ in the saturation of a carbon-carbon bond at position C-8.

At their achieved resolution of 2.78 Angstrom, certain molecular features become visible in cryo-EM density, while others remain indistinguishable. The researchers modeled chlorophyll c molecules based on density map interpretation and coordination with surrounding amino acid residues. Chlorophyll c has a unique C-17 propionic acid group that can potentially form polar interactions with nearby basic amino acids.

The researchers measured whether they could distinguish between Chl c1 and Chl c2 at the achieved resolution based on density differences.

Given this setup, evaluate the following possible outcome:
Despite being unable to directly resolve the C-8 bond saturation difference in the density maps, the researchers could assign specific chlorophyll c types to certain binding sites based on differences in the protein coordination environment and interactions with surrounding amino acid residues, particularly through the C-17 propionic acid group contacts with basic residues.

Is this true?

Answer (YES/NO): NO